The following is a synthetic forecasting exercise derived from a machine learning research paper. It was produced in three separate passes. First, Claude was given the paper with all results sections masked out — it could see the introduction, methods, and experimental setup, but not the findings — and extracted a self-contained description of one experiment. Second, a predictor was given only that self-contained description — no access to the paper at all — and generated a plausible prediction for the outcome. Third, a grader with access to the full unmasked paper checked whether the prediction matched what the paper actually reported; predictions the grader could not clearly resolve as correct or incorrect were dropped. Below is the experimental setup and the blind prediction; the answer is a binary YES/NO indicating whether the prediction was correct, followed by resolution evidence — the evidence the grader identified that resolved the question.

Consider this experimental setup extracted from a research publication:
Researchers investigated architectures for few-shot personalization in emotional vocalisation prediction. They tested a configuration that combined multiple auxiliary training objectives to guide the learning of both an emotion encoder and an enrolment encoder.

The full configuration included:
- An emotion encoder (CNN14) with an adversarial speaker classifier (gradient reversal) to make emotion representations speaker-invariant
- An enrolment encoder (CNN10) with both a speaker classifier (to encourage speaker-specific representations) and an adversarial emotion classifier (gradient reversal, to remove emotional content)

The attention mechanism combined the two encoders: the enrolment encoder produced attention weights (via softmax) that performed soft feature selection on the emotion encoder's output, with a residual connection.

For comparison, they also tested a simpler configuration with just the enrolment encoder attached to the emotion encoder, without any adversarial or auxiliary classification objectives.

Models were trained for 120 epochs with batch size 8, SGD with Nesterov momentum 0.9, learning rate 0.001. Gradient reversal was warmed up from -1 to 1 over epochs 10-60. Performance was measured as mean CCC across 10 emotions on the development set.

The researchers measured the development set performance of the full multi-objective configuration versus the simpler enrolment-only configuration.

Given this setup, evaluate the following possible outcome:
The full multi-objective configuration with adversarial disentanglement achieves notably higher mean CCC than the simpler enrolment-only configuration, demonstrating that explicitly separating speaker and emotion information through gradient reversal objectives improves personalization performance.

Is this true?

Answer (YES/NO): NO